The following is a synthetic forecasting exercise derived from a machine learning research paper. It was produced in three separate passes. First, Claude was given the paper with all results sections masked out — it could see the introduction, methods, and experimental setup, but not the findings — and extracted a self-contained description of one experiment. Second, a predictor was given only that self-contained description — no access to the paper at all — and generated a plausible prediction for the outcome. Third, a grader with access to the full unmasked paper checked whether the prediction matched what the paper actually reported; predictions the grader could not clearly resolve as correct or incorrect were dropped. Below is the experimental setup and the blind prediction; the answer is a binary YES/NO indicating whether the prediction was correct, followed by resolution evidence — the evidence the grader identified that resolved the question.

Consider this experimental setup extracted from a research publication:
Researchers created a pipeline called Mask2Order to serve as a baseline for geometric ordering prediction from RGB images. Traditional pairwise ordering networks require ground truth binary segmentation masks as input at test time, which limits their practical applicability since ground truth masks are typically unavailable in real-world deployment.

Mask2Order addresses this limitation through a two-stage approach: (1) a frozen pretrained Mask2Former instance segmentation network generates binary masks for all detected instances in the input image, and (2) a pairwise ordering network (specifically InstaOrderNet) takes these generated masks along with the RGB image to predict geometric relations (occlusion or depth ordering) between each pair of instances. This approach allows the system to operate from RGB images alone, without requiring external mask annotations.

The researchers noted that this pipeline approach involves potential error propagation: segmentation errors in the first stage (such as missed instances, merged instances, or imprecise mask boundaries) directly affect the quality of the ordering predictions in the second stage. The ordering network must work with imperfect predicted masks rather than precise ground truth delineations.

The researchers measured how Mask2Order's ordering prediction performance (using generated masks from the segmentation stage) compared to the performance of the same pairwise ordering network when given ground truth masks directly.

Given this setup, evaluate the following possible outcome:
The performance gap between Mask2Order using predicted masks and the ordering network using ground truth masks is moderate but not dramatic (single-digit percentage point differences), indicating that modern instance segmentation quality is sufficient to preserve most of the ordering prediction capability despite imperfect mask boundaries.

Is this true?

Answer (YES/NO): NO